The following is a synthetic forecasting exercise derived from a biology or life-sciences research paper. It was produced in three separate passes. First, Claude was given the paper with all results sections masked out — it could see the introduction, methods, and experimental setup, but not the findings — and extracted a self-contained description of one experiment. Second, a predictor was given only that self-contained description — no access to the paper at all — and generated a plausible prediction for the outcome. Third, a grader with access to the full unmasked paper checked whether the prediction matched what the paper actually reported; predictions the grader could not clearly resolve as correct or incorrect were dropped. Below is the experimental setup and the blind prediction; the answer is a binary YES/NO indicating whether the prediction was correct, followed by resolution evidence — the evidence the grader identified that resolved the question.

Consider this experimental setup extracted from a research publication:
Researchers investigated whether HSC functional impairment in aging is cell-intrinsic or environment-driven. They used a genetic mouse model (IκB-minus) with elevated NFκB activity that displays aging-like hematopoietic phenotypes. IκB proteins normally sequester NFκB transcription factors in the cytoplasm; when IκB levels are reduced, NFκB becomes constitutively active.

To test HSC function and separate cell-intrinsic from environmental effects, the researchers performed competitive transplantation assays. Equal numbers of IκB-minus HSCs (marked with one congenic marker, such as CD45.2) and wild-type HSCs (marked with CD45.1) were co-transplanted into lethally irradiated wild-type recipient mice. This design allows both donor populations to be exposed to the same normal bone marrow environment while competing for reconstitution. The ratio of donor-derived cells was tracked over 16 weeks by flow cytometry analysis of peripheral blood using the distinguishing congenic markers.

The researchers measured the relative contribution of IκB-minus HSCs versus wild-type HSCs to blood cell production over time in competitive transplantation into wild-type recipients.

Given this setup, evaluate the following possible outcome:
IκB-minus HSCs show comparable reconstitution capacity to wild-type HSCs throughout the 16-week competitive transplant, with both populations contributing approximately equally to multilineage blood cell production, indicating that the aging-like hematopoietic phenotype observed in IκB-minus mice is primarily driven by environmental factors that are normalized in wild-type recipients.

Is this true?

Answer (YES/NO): NO